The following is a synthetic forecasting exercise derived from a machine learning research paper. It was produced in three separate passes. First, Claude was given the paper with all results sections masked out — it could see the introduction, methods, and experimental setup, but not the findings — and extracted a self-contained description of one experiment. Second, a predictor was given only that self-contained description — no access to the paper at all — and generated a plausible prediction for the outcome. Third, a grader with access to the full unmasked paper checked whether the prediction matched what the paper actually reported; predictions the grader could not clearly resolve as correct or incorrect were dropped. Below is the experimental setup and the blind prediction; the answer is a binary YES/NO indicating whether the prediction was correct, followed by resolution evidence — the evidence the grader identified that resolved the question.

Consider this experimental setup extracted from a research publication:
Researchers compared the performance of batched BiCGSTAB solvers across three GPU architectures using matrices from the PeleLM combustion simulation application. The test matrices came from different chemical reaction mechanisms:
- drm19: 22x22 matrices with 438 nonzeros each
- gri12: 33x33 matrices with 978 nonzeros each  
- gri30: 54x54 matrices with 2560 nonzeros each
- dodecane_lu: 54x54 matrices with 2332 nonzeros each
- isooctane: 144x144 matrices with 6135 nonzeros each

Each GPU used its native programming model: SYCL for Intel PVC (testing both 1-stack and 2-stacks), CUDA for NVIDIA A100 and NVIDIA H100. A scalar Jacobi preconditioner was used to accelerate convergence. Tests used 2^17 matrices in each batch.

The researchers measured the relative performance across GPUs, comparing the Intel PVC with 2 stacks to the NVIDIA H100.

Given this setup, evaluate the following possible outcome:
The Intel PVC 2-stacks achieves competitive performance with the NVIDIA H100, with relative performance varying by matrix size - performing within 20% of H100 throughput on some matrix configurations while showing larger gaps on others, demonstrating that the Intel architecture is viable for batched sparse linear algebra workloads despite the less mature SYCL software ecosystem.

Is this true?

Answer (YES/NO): NO